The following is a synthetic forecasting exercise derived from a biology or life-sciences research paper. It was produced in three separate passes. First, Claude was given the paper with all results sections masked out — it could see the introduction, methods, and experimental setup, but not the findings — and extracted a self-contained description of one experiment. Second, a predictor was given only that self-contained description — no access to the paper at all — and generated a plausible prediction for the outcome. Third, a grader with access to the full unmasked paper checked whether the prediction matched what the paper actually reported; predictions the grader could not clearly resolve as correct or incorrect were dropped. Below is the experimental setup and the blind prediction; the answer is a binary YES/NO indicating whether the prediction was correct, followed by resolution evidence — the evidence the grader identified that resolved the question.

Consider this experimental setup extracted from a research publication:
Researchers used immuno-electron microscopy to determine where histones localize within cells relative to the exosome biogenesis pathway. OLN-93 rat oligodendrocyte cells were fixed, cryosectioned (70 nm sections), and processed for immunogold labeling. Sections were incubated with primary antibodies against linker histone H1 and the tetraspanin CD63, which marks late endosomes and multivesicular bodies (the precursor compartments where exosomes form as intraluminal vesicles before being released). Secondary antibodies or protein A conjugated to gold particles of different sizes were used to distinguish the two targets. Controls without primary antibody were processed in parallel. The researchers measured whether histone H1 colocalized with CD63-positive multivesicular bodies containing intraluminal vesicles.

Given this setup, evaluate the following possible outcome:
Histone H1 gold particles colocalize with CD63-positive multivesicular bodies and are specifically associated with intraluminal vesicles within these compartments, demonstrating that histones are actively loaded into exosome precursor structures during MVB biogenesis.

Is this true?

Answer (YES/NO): YES